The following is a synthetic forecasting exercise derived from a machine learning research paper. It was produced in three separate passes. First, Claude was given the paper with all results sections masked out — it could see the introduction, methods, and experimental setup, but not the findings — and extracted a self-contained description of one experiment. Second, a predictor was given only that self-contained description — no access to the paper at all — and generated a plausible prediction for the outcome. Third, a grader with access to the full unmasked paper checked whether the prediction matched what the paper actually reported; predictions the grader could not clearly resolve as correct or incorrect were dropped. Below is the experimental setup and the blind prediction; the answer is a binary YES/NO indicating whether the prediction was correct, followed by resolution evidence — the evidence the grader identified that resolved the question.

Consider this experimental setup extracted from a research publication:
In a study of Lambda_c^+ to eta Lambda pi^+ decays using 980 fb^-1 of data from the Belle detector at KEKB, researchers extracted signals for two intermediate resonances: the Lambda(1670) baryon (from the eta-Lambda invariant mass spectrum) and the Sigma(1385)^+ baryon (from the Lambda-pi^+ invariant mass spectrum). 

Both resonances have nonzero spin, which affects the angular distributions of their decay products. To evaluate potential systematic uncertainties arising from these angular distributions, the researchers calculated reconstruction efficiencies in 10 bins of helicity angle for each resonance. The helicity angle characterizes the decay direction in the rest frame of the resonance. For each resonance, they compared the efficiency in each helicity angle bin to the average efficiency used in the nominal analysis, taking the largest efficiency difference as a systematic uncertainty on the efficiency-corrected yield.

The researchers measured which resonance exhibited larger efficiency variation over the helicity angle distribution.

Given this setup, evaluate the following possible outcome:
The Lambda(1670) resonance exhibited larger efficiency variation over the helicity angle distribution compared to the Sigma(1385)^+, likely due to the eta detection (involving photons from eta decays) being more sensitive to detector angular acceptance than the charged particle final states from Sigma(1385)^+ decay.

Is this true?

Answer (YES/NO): NO